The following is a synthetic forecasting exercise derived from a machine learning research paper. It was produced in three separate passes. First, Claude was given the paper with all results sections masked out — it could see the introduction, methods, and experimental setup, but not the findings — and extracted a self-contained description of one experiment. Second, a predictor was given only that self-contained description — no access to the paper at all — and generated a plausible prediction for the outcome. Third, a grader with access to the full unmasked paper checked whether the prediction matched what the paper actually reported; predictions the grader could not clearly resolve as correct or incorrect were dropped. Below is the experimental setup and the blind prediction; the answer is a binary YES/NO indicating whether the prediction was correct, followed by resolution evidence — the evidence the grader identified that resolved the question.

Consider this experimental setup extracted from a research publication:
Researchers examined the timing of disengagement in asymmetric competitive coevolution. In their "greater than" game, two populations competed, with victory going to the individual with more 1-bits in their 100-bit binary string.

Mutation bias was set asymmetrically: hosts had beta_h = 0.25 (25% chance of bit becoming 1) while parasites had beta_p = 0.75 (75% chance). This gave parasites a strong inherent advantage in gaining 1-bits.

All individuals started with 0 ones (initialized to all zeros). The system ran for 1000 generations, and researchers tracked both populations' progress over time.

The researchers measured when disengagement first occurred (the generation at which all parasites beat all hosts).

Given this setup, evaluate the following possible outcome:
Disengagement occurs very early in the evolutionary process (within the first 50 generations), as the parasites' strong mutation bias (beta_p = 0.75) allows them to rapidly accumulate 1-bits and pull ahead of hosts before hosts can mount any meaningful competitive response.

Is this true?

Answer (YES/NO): NO